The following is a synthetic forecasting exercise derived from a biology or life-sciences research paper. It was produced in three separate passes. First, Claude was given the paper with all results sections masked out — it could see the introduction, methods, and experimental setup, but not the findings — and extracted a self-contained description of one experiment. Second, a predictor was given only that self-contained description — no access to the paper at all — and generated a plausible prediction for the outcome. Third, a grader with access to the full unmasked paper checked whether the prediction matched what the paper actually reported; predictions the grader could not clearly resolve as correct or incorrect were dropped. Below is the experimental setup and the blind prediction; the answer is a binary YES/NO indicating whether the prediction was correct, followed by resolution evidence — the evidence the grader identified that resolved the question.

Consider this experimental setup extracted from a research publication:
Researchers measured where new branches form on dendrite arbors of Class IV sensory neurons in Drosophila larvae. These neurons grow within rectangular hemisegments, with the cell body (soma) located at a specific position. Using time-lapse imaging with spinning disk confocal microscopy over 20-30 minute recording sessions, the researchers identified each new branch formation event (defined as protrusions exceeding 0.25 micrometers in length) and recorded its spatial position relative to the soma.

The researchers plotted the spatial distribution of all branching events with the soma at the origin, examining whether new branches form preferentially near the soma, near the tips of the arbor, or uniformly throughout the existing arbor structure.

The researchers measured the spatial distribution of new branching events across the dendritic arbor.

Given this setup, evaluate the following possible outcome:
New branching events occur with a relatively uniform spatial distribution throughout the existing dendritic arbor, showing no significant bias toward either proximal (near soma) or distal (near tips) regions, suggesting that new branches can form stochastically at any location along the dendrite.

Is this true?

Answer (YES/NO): YES